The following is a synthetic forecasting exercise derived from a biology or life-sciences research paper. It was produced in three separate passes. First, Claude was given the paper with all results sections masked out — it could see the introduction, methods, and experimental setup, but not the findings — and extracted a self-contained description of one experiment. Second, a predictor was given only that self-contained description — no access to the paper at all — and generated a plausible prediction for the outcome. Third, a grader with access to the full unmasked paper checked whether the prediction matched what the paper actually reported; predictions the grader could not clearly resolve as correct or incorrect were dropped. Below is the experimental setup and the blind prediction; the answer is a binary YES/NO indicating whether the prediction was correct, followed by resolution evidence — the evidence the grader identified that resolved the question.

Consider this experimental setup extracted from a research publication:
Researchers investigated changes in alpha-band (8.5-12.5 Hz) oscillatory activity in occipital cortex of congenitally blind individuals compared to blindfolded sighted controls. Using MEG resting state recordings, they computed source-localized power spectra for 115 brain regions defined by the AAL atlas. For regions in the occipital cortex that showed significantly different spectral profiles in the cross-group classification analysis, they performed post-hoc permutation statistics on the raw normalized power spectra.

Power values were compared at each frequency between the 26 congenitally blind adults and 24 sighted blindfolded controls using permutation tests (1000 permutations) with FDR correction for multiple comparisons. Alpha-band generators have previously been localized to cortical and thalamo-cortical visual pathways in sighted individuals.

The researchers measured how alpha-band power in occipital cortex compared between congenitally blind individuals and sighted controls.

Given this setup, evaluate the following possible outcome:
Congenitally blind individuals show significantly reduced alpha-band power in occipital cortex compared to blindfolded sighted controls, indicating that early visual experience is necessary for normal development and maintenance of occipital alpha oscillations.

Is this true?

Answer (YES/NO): YES